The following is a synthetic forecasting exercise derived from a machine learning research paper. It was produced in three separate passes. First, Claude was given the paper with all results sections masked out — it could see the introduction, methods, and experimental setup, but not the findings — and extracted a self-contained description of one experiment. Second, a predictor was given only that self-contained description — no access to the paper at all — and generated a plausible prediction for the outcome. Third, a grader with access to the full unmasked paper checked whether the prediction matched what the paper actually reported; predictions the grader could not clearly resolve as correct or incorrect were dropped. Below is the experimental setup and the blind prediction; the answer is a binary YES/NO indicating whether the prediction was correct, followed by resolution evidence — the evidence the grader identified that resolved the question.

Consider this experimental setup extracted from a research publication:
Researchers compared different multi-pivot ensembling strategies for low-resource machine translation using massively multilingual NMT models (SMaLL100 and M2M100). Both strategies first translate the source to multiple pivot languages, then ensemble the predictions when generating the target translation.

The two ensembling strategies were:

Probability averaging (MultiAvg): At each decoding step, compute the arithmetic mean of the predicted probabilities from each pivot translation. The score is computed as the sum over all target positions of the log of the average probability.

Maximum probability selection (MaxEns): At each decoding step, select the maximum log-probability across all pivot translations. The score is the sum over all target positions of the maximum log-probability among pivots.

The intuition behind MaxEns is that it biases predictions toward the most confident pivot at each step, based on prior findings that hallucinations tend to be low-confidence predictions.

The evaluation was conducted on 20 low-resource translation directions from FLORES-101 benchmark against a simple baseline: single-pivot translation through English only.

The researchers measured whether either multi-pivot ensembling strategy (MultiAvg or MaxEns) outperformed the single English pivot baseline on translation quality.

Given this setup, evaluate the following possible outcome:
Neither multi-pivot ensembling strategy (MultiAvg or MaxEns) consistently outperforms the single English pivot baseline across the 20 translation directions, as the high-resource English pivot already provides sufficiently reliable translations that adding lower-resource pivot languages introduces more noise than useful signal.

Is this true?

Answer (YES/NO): YES